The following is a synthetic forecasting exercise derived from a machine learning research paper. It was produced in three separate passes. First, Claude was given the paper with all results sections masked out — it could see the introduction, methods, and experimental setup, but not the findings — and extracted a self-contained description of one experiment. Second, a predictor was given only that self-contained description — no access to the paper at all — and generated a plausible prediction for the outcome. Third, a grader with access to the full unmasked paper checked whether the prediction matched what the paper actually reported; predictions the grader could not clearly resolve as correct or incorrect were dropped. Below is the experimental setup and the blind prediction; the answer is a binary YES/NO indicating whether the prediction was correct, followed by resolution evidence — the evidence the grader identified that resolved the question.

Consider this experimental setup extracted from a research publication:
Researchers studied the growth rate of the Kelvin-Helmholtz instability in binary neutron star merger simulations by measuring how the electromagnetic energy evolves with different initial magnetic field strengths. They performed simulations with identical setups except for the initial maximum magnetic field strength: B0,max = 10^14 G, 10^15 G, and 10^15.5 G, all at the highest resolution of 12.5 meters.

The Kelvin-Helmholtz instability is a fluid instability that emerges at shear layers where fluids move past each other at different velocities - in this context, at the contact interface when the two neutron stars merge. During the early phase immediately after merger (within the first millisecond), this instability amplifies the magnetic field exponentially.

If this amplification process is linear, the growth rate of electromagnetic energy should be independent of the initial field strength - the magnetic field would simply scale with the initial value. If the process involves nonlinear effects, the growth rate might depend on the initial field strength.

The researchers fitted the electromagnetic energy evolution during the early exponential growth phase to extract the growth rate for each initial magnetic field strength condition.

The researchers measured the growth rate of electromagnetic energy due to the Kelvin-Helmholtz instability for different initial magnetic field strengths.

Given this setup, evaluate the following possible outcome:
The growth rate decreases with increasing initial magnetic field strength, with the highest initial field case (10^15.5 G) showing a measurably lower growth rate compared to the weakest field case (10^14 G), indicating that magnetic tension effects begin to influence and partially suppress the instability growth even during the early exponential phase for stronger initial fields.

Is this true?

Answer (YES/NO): NO